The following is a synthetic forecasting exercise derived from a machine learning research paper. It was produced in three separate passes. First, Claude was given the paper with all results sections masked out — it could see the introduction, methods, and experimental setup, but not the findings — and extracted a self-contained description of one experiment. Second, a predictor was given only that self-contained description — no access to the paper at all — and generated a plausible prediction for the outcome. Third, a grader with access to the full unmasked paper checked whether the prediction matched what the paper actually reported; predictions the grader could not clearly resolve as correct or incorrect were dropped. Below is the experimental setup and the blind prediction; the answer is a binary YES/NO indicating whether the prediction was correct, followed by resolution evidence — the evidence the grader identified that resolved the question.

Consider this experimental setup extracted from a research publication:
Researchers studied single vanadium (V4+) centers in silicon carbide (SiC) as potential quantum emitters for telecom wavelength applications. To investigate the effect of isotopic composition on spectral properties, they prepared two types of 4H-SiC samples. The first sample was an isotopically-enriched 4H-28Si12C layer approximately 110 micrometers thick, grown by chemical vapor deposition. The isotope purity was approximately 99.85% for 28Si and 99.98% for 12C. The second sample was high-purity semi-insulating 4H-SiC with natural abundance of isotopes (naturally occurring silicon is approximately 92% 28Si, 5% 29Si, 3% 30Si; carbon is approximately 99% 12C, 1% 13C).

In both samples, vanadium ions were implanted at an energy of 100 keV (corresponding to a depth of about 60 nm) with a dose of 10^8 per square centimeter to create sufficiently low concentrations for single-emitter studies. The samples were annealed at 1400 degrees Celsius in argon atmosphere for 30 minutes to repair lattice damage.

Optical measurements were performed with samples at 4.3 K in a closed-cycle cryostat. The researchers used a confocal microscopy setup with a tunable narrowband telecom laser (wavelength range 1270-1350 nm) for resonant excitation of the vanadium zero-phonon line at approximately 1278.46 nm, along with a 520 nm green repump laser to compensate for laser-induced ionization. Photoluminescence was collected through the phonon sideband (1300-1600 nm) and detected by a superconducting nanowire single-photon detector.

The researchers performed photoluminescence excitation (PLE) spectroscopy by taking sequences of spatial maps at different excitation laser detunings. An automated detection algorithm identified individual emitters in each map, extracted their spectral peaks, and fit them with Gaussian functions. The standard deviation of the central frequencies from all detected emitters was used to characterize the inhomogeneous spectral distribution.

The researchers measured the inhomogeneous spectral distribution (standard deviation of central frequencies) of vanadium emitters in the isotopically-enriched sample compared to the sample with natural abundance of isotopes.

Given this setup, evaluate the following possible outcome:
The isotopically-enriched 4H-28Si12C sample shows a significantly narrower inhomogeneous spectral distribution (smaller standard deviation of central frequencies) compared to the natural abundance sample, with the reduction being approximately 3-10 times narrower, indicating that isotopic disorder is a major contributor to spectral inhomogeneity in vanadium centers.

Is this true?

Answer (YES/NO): NO